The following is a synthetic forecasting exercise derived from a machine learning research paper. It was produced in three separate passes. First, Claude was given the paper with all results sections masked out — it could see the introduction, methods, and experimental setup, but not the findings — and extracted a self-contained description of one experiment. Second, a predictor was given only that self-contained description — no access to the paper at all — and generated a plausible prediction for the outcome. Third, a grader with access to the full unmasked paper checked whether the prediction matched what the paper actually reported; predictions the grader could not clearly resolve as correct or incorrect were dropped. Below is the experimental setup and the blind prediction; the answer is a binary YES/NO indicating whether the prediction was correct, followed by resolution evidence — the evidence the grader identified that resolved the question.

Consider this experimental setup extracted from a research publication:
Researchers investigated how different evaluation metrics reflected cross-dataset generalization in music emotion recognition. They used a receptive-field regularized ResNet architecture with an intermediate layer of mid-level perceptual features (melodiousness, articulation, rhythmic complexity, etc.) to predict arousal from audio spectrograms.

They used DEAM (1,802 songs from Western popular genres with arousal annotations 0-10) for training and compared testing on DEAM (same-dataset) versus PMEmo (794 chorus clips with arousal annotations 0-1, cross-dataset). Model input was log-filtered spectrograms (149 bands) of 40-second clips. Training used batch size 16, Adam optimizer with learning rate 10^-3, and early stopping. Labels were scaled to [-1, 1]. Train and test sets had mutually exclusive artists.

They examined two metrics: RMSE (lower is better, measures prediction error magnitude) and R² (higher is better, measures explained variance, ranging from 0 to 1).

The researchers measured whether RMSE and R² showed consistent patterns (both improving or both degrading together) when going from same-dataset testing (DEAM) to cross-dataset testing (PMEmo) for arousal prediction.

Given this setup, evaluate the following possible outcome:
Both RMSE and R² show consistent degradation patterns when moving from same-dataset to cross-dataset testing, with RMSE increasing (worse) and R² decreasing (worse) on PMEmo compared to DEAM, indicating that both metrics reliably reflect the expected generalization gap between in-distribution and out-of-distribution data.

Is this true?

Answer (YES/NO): NO